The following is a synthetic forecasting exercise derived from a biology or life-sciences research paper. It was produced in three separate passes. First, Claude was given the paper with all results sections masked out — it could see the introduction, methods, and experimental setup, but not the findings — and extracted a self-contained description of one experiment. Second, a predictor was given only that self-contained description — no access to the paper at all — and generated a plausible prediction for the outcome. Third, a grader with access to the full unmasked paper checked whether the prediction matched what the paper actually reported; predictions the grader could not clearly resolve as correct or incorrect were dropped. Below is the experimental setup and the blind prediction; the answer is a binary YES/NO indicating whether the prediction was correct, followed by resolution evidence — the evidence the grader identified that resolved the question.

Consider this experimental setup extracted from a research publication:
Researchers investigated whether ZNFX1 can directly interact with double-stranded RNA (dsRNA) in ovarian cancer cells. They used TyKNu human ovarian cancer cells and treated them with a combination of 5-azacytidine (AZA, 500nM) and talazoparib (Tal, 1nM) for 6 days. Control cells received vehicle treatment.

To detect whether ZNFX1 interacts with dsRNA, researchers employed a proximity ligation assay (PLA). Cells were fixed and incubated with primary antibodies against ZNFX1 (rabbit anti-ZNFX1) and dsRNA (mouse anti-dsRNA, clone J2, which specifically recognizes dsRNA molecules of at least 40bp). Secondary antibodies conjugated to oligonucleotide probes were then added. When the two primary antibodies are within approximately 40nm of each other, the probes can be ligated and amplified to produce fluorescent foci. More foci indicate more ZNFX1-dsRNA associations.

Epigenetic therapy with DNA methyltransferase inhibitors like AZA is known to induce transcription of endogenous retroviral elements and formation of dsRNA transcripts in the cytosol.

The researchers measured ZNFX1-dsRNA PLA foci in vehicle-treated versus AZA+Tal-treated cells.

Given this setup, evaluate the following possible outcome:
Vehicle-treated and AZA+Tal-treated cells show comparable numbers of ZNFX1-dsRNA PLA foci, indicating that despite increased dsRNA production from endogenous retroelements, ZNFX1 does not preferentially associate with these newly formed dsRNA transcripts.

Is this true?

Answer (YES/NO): NO